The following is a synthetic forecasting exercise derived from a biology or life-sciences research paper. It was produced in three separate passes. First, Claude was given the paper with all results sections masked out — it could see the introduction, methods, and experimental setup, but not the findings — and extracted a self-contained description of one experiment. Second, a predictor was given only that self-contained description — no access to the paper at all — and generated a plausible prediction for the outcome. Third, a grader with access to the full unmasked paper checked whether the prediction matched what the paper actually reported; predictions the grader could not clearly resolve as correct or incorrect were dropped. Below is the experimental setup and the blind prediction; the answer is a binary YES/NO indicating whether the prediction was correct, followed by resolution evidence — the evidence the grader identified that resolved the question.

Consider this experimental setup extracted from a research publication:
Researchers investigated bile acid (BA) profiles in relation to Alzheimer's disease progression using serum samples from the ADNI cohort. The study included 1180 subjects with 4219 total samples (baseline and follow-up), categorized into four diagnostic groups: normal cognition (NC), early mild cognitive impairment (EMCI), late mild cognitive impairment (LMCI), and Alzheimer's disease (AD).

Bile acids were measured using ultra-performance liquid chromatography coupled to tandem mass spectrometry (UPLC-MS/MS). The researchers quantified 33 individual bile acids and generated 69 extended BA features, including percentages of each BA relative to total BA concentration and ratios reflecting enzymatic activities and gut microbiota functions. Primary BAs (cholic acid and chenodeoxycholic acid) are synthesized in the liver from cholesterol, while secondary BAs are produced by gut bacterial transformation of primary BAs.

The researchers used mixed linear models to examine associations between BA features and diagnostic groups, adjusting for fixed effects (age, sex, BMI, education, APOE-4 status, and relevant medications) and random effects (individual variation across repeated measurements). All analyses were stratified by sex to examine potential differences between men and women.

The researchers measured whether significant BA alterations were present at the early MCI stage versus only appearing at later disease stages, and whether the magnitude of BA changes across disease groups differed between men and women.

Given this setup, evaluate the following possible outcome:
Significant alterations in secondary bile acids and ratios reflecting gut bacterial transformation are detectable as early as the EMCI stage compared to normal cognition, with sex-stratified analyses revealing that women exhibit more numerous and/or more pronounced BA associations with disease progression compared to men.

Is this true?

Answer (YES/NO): NO